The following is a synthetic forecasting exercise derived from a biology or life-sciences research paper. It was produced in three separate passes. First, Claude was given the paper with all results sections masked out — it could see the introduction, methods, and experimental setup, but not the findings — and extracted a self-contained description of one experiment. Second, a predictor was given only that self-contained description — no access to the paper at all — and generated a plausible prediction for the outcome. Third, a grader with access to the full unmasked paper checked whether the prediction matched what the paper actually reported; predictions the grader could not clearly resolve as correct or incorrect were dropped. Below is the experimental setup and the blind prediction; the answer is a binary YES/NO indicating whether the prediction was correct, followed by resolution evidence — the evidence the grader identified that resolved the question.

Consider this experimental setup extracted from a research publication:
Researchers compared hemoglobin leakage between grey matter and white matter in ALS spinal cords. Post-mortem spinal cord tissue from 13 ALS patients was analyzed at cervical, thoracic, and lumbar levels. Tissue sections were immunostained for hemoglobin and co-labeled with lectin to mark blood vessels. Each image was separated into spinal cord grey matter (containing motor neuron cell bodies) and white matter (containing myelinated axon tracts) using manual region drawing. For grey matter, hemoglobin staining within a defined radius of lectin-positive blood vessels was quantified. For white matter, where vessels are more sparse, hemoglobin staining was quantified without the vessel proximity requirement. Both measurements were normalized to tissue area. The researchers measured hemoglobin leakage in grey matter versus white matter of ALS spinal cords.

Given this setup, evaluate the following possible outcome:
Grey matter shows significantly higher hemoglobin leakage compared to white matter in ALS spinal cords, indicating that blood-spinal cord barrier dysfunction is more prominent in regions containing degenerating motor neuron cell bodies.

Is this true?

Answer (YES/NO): NO